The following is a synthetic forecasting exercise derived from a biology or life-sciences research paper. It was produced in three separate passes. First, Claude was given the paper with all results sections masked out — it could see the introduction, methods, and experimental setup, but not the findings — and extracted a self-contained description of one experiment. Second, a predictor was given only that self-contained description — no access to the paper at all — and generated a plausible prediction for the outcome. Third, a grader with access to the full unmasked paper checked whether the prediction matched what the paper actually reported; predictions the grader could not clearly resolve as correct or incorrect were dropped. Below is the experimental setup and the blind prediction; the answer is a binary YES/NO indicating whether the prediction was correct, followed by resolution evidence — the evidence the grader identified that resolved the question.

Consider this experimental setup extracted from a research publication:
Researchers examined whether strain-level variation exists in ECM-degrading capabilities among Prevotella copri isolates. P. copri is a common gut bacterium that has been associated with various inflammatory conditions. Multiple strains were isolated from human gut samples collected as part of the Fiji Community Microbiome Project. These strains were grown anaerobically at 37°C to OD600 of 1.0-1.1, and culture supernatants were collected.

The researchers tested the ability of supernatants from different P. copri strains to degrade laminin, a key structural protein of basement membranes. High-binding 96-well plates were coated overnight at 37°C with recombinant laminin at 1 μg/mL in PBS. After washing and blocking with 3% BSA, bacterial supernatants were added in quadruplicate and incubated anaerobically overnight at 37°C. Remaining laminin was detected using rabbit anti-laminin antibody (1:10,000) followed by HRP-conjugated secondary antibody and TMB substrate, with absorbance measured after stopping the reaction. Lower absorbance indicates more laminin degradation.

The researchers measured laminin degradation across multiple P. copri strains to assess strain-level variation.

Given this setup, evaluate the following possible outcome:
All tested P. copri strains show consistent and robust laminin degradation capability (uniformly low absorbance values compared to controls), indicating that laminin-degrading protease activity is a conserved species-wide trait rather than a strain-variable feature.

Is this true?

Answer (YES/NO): NO